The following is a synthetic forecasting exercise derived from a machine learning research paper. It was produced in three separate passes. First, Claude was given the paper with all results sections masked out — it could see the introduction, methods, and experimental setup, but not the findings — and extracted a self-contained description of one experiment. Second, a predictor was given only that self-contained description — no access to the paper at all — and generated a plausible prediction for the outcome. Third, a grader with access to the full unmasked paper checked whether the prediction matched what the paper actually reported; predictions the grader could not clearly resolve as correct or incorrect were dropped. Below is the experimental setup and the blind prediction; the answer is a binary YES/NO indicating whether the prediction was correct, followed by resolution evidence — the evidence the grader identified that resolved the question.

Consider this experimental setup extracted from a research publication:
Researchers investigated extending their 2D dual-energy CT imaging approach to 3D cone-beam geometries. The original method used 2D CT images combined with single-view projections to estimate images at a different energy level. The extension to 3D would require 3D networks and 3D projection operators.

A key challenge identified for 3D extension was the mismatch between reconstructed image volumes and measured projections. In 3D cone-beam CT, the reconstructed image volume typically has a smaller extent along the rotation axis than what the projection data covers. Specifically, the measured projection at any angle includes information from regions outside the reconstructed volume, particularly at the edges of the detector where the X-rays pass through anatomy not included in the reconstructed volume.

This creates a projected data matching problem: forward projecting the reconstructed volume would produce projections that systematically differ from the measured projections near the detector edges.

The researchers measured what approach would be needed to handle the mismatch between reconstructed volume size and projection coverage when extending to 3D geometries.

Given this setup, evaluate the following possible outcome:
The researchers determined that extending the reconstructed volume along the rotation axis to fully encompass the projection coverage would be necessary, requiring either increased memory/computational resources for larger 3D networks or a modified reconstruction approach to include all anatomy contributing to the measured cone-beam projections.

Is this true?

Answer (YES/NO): NO